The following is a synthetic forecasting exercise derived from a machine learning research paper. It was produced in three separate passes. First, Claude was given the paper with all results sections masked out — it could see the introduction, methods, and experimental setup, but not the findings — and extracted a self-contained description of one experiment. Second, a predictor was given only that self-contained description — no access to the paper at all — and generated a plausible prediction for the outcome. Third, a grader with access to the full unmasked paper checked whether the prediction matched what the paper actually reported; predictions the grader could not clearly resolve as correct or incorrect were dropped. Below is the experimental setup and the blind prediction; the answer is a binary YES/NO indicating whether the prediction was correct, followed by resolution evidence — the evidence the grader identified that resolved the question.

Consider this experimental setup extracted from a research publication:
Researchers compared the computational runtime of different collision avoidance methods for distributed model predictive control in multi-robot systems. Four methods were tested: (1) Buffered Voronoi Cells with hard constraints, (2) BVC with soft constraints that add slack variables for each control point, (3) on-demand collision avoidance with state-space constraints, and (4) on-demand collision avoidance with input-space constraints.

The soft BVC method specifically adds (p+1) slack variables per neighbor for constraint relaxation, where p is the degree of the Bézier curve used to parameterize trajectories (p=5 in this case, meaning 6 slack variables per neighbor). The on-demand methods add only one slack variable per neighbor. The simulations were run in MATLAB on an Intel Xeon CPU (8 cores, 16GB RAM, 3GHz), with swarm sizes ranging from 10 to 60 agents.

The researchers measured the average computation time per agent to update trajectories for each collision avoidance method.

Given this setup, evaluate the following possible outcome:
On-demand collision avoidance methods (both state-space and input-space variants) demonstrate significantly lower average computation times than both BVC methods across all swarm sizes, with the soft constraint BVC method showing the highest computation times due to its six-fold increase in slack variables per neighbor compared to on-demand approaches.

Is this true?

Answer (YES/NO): NO